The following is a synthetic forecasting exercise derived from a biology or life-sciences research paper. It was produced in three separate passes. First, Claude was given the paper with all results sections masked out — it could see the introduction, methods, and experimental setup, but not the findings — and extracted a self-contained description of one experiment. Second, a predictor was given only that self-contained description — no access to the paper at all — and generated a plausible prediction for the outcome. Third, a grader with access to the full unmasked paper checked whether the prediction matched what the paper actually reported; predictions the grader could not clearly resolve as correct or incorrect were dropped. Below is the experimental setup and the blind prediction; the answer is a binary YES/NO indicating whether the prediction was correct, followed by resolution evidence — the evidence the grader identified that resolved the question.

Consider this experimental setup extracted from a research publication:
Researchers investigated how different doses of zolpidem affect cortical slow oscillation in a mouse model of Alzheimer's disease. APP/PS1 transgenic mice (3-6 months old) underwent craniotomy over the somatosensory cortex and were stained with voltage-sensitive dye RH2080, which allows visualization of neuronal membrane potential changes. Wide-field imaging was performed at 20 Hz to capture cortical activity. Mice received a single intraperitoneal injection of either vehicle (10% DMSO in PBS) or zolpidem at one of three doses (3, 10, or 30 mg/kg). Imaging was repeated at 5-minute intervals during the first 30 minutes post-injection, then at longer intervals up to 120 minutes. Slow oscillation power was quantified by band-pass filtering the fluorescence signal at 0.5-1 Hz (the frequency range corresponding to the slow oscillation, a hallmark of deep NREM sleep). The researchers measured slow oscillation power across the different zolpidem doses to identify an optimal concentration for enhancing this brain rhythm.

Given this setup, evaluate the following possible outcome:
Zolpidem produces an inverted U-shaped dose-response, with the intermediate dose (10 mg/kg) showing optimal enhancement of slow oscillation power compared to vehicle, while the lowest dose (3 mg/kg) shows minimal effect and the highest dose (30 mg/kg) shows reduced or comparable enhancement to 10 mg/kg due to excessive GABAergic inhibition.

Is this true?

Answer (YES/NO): NO